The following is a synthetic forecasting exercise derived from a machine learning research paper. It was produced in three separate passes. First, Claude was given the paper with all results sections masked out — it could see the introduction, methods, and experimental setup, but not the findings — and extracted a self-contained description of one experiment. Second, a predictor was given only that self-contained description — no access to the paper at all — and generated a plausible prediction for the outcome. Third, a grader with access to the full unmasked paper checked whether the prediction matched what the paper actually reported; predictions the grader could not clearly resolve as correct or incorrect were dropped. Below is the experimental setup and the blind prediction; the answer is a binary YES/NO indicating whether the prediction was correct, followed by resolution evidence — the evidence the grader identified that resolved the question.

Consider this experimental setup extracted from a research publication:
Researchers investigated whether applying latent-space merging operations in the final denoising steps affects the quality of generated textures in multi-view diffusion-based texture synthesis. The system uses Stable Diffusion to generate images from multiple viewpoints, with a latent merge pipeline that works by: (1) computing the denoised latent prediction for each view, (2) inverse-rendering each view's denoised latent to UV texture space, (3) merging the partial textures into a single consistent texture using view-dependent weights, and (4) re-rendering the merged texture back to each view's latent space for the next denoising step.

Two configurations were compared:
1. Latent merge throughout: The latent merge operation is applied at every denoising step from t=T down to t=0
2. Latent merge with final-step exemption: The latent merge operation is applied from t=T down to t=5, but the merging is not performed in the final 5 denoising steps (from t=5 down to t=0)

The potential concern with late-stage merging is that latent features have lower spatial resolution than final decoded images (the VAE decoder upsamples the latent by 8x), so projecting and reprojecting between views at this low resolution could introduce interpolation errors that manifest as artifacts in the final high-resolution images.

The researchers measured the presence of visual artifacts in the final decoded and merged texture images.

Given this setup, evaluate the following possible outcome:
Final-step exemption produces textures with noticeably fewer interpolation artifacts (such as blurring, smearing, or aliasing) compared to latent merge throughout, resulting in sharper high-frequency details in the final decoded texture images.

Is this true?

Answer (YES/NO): YES